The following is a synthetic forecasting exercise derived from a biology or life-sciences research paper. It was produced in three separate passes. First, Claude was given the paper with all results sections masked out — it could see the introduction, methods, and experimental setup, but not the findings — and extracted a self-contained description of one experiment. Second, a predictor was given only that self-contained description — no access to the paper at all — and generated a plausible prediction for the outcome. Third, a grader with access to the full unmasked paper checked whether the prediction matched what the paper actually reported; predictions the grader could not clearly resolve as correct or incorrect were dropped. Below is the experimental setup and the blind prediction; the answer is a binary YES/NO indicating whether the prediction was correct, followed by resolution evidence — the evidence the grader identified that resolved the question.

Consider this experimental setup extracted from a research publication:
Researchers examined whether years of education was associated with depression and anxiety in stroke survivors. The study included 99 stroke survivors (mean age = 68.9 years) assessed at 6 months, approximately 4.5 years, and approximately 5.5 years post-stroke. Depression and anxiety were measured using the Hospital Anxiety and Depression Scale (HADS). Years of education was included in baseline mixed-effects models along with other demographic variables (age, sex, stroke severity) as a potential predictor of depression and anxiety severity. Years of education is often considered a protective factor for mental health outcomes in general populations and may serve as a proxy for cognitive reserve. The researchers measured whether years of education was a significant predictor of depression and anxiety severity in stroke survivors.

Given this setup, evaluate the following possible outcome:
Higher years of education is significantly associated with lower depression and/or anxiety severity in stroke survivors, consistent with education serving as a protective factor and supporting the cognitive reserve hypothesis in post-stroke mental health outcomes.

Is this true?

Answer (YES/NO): NO